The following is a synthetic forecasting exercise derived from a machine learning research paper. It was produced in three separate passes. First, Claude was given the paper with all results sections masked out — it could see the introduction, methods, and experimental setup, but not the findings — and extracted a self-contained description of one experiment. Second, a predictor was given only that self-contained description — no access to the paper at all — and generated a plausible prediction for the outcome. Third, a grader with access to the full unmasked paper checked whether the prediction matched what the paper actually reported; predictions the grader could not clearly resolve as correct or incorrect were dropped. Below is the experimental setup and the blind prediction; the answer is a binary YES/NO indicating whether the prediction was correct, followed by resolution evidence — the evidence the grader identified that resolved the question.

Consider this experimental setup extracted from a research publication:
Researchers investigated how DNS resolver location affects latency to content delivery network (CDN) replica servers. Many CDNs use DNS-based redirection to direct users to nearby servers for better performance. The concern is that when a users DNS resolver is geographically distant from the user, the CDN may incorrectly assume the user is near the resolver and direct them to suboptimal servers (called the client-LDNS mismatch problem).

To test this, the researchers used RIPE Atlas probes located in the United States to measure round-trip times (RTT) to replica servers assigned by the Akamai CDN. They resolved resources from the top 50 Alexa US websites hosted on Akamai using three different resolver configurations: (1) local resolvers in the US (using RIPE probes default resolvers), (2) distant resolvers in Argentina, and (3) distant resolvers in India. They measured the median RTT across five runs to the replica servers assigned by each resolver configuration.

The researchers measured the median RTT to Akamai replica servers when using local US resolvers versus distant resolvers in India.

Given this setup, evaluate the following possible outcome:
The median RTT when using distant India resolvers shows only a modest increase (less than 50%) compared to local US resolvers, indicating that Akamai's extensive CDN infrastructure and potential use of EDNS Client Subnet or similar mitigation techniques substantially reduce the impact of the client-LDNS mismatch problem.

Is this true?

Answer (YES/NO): NO